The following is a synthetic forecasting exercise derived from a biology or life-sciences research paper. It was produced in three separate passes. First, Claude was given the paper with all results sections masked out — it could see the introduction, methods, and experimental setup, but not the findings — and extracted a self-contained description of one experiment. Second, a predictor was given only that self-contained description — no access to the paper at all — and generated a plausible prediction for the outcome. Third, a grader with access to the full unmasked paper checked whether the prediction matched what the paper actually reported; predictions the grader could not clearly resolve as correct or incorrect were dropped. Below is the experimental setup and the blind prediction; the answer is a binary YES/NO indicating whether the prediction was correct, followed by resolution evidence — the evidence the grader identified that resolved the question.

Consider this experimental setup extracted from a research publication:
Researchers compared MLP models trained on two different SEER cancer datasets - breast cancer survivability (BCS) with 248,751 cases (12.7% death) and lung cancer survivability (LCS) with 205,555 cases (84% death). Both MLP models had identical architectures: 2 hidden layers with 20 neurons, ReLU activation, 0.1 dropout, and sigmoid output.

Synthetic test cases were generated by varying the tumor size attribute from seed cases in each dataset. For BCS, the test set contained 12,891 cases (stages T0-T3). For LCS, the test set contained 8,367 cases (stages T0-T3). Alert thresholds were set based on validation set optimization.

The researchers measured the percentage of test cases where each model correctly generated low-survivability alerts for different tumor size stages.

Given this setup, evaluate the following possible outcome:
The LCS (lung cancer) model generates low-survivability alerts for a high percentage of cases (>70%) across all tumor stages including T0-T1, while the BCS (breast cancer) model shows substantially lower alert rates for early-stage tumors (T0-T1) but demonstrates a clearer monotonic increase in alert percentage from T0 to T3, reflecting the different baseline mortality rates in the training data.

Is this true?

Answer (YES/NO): NO